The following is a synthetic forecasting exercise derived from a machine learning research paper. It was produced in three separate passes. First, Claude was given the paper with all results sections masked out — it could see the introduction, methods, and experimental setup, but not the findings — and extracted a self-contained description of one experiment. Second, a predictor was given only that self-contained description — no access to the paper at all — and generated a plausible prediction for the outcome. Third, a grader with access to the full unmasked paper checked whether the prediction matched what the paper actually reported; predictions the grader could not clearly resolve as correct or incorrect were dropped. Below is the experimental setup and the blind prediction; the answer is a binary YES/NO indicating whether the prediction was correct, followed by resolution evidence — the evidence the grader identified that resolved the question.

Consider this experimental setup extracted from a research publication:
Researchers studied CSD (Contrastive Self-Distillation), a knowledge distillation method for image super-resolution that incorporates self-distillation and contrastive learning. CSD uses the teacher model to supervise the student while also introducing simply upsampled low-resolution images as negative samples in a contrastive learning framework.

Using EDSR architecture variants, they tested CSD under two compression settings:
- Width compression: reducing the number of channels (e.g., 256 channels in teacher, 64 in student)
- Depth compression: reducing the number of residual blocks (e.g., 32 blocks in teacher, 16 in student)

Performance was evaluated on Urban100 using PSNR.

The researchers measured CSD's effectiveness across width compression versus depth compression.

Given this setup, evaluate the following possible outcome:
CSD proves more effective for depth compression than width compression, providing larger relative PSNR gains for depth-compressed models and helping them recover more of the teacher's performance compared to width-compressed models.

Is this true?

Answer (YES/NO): NO